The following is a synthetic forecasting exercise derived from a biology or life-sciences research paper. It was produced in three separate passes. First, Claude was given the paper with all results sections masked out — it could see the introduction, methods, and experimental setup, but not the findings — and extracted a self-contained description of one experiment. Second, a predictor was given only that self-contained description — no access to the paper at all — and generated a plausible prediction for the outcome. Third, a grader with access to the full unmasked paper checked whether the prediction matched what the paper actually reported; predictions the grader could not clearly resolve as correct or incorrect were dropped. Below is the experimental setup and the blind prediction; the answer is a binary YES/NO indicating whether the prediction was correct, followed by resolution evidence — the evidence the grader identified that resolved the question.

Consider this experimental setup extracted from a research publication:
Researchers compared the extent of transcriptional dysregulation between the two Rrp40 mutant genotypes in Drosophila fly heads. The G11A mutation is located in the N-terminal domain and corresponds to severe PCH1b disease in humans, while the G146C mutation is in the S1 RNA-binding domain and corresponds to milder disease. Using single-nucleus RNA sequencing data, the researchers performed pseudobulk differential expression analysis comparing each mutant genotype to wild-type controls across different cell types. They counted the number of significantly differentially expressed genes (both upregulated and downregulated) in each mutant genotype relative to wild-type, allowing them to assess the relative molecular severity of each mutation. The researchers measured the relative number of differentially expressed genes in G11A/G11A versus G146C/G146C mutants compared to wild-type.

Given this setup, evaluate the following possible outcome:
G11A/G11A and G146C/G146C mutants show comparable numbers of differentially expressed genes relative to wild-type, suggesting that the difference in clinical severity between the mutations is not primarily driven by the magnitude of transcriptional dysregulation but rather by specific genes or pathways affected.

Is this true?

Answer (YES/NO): NO